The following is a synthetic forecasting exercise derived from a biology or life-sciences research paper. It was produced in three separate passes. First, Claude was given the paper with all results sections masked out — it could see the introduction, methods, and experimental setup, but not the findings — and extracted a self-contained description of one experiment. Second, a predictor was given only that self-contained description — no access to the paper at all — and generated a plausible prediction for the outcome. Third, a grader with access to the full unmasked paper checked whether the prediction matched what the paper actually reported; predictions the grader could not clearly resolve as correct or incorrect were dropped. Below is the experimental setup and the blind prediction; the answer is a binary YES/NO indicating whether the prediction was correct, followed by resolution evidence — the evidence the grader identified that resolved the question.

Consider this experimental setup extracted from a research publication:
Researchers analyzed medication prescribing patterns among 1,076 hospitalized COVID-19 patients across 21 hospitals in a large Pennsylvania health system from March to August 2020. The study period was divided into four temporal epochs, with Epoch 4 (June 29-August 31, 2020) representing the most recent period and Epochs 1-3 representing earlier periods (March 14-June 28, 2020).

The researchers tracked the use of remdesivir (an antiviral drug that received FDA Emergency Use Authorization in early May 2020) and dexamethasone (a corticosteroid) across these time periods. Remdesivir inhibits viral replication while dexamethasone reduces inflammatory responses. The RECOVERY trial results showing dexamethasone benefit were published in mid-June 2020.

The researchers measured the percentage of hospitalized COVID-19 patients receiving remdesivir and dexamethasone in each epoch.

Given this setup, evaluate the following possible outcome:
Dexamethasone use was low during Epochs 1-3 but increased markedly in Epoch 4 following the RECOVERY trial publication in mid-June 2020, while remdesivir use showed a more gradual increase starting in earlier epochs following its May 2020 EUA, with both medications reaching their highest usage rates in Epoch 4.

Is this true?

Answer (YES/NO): NO